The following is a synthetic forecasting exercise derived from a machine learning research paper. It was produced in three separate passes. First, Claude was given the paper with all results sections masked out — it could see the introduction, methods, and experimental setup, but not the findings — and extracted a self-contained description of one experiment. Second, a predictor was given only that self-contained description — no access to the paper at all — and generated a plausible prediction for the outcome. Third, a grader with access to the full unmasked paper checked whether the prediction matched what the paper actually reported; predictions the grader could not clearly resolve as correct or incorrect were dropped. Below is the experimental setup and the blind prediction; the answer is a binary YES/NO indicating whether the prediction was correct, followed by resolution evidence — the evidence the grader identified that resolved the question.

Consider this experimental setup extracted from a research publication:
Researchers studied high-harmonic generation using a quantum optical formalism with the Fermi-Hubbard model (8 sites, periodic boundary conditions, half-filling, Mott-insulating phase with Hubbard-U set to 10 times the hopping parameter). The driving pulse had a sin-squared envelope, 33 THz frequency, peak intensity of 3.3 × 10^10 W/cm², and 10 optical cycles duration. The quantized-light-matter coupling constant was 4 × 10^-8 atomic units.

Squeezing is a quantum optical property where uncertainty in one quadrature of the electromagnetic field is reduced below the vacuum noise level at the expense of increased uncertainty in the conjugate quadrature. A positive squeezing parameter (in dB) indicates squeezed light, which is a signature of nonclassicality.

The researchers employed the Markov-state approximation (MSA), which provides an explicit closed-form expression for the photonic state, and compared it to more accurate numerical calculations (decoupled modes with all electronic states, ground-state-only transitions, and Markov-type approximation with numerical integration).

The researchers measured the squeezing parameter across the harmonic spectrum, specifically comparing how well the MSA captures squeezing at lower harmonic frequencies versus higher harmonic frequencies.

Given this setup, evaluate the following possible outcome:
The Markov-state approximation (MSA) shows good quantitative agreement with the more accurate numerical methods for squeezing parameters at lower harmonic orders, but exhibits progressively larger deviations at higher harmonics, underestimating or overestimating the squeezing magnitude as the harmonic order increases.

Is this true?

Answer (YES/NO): NO